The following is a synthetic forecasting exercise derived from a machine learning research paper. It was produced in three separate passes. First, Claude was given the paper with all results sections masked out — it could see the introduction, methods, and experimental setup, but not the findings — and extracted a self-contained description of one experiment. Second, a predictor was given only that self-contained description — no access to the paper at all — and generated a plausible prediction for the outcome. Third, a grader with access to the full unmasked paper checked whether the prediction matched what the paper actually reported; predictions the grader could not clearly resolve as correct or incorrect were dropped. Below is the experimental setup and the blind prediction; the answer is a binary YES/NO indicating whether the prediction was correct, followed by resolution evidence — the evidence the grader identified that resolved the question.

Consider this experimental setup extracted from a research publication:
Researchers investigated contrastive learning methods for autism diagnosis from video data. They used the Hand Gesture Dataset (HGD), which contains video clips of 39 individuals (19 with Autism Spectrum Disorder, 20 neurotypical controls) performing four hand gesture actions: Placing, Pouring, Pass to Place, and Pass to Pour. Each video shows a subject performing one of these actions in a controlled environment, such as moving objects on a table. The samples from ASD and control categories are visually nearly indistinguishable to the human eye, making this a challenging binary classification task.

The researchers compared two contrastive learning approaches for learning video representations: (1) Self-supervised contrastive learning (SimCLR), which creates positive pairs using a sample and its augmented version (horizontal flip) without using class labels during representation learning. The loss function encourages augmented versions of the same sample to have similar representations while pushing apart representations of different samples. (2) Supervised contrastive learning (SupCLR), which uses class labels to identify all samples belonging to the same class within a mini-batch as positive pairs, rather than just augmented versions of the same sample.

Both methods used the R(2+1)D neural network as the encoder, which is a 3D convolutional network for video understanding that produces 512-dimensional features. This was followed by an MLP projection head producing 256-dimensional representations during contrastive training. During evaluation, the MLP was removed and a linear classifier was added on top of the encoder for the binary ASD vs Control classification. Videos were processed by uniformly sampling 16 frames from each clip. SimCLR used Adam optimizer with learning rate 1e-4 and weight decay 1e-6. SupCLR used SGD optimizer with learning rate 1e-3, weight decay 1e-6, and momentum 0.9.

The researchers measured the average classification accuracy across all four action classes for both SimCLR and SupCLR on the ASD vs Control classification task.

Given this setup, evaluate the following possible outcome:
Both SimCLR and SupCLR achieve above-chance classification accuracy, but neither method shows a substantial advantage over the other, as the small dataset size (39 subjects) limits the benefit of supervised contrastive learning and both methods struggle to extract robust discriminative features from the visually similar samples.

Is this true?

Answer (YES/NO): NO